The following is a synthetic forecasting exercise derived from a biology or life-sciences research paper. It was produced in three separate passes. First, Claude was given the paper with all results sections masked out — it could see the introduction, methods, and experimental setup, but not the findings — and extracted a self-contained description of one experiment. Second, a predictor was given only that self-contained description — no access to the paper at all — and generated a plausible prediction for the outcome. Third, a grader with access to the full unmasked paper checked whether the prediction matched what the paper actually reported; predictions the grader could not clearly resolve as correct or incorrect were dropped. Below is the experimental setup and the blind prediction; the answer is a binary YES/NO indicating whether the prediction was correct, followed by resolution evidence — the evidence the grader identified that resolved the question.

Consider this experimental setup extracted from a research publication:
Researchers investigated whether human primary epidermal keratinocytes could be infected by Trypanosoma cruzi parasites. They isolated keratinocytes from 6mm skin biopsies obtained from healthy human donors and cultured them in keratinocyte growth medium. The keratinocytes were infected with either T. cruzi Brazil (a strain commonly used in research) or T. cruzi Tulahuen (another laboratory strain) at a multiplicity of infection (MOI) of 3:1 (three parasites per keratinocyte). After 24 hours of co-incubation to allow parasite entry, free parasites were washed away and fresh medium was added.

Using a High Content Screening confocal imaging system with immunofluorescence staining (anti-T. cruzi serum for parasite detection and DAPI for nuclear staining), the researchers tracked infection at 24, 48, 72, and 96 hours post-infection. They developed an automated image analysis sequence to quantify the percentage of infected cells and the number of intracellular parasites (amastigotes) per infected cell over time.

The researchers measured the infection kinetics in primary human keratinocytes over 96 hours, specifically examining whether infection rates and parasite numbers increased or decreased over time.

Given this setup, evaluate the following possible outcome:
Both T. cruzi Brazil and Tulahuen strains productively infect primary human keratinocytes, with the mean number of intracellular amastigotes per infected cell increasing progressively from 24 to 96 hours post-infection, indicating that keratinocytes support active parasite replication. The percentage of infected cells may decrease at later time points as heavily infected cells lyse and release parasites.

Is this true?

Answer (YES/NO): NO